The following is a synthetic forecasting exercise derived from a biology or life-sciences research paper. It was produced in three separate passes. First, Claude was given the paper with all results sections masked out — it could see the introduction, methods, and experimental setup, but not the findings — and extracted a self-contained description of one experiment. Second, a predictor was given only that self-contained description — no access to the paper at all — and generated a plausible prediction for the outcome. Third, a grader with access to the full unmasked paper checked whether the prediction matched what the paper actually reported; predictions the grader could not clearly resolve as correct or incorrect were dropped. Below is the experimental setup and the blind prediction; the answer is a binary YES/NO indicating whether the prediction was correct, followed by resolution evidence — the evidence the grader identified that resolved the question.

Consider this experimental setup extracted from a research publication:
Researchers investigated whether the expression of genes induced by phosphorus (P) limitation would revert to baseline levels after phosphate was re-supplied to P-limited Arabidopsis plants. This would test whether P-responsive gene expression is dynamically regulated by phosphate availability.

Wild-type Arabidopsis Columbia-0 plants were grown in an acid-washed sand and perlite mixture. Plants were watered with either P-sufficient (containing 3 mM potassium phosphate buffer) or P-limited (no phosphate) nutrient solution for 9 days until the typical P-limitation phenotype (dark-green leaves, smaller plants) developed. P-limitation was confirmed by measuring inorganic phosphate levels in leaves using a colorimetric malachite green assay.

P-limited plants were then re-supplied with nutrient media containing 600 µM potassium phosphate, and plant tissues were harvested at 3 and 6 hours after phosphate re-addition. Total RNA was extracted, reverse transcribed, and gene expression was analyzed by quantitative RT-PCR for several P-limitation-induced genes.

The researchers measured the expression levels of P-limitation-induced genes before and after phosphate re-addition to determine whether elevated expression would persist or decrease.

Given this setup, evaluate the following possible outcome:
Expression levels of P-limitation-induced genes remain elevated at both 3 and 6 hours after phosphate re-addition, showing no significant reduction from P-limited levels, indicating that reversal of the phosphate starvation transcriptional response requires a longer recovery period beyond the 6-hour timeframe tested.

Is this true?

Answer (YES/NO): NO